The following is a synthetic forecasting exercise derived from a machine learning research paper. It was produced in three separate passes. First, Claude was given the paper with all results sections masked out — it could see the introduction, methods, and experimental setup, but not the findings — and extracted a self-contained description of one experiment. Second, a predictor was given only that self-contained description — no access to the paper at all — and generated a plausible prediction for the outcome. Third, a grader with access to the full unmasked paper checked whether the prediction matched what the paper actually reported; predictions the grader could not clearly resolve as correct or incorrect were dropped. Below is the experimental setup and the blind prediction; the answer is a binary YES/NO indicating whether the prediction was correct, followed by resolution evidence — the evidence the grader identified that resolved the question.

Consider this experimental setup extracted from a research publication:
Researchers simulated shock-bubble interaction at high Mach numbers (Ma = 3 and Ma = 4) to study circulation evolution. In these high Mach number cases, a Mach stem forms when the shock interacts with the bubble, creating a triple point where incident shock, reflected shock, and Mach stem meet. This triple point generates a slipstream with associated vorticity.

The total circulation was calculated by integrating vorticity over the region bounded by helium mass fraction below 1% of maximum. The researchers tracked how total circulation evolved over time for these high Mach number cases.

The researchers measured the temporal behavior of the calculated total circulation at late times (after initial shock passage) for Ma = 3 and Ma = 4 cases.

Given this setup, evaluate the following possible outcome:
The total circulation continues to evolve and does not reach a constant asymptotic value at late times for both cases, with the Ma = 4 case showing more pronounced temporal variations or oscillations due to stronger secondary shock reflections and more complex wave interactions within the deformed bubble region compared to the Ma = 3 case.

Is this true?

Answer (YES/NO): NO